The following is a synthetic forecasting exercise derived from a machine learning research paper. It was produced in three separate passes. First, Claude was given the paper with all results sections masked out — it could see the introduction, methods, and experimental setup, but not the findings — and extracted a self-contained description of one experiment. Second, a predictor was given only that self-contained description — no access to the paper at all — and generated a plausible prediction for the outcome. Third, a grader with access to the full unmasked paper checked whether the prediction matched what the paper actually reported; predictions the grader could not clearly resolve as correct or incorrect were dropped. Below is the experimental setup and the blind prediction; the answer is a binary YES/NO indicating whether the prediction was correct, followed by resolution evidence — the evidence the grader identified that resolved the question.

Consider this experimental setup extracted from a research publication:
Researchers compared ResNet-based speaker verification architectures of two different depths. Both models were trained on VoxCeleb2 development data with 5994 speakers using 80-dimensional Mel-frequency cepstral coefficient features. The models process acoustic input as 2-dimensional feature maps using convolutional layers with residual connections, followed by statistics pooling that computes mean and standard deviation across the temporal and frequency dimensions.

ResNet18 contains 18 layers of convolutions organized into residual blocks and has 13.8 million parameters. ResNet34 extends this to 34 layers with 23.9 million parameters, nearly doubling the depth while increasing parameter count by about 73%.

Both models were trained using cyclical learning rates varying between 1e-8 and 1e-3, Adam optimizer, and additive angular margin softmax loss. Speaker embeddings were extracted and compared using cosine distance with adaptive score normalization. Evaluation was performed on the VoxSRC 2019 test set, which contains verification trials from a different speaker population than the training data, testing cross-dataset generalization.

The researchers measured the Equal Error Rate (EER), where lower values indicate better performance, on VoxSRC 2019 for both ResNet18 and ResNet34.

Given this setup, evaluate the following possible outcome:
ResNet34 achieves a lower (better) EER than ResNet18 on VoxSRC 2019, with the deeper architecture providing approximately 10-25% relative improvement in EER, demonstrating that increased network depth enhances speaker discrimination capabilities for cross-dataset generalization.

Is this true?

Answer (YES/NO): YES